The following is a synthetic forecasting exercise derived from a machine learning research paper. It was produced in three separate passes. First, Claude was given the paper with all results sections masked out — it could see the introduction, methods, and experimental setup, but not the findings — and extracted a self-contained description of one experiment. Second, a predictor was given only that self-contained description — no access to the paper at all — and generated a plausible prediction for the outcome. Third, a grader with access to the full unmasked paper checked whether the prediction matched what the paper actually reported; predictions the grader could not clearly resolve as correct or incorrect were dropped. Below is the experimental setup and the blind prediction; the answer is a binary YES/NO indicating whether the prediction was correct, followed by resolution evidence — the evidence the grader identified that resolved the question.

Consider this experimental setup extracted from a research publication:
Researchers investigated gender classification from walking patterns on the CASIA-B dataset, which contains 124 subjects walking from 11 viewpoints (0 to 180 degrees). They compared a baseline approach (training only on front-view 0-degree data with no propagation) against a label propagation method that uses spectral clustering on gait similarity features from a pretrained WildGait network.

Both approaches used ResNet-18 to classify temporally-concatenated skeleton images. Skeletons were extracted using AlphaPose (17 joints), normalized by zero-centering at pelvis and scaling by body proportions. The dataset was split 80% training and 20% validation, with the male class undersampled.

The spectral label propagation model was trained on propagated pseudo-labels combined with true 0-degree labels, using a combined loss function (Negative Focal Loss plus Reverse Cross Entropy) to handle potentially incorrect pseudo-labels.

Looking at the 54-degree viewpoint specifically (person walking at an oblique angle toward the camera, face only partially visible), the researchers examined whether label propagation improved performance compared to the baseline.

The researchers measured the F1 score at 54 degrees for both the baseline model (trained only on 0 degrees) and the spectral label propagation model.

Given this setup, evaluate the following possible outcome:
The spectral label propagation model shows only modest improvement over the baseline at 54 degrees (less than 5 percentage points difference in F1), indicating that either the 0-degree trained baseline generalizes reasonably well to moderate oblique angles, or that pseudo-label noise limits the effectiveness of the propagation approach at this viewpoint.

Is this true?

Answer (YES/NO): NO